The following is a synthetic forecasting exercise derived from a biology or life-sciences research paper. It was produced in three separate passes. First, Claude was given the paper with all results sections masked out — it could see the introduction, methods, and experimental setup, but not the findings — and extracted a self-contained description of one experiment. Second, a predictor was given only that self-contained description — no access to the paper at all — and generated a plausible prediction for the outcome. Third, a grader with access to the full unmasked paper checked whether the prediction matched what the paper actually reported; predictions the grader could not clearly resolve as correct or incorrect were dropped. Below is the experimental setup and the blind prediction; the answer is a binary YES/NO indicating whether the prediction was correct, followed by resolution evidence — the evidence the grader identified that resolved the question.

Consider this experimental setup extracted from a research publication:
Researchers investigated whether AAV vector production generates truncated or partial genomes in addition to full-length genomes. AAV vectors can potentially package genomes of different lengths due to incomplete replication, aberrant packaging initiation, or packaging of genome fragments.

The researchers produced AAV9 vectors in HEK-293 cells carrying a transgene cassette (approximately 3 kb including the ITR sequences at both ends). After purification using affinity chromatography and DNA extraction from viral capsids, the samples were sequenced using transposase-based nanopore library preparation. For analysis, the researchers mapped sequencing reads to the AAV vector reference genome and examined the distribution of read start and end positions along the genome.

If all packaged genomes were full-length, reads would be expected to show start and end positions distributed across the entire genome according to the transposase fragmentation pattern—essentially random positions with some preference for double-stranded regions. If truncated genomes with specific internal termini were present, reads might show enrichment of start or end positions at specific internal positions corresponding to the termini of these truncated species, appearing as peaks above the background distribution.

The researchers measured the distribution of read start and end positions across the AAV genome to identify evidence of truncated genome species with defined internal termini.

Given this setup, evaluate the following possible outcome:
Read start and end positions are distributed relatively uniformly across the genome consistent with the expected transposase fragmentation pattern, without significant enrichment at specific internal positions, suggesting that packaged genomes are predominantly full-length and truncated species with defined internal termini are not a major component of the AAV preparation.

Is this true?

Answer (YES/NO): YES